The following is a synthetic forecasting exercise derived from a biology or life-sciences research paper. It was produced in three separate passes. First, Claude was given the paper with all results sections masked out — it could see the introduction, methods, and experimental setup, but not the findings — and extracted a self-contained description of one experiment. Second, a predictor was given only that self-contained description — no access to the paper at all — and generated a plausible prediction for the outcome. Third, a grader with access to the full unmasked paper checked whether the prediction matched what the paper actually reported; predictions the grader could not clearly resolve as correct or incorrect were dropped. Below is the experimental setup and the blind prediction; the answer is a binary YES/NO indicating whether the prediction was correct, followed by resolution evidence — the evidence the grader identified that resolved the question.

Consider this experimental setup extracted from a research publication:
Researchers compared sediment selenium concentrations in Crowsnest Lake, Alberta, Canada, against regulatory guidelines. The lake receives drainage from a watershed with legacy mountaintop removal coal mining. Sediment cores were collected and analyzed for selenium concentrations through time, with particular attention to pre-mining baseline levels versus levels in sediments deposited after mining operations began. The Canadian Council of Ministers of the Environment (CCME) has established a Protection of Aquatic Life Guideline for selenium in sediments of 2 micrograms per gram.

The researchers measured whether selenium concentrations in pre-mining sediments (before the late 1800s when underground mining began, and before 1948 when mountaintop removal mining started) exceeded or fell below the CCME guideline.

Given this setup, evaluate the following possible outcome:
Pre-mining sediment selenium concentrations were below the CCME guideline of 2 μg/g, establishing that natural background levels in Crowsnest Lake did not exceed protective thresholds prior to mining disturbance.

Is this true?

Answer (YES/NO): NO